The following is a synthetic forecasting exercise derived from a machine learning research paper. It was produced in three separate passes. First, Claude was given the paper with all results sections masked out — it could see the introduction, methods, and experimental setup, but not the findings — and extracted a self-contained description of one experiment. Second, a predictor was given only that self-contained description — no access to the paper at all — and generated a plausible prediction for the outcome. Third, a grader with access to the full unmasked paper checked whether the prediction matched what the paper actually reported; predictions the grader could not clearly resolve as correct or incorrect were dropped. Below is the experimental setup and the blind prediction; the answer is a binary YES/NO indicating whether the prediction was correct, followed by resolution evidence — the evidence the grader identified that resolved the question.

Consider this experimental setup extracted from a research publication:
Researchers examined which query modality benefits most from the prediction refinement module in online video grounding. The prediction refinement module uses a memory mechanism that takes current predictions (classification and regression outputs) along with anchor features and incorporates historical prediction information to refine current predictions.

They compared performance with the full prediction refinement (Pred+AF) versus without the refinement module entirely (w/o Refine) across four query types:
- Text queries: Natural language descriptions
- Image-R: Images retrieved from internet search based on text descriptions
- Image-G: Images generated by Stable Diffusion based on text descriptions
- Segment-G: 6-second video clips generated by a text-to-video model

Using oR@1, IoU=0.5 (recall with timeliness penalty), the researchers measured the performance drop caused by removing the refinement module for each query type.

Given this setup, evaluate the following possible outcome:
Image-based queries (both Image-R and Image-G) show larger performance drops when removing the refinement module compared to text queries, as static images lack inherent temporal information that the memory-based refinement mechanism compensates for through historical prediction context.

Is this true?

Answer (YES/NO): NO